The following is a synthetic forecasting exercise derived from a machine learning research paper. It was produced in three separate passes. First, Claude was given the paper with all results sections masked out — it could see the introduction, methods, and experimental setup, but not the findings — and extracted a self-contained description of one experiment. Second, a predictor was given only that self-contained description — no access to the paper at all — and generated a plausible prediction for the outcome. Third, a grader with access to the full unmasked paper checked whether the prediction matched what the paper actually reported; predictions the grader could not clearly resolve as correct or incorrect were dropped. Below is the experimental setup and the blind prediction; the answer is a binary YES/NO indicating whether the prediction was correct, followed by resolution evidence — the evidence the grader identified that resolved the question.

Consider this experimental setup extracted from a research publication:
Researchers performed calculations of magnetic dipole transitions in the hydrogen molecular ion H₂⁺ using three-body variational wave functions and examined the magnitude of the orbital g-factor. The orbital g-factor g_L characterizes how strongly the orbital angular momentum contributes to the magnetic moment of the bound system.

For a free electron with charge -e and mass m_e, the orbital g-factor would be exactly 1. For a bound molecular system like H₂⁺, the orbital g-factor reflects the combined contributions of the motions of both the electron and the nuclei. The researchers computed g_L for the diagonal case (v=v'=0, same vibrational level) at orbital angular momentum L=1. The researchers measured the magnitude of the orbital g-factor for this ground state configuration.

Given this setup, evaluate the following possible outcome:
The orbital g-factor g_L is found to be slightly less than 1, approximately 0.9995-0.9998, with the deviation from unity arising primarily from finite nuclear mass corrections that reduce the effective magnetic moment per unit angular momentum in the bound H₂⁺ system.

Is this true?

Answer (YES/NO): NO